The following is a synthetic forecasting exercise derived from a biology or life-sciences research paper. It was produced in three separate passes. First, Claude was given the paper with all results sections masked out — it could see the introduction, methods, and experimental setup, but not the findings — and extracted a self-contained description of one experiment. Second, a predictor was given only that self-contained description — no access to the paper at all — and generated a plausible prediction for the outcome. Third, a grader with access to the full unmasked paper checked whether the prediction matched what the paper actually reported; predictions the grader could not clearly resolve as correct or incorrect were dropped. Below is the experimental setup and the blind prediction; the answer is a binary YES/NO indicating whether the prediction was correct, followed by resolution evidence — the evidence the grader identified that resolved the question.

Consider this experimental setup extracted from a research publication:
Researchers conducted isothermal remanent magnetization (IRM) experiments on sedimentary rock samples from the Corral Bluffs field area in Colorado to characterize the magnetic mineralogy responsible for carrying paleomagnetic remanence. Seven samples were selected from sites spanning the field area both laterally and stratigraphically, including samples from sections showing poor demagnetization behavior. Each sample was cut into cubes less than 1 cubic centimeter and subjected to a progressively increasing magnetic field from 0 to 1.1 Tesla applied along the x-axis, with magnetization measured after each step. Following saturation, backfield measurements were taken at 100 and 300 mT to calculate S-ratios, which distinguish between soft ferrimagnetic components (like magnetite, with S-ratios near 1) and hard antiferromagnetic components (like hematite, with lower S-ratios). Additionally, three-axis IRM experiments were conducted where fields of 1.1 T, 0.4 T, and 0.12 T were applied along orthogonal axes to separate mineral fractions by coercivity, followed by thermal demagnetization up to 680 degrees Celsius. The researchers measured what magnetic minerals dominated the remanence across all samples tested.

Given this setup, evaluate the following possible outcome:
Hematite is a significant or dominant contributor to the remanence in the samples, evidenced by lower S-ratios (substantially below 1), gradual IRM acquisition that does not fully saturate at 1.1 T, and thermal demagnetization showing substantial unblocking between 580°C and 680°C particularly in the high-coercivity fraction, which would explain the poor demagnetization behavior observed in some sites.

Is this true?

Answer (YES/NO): NO